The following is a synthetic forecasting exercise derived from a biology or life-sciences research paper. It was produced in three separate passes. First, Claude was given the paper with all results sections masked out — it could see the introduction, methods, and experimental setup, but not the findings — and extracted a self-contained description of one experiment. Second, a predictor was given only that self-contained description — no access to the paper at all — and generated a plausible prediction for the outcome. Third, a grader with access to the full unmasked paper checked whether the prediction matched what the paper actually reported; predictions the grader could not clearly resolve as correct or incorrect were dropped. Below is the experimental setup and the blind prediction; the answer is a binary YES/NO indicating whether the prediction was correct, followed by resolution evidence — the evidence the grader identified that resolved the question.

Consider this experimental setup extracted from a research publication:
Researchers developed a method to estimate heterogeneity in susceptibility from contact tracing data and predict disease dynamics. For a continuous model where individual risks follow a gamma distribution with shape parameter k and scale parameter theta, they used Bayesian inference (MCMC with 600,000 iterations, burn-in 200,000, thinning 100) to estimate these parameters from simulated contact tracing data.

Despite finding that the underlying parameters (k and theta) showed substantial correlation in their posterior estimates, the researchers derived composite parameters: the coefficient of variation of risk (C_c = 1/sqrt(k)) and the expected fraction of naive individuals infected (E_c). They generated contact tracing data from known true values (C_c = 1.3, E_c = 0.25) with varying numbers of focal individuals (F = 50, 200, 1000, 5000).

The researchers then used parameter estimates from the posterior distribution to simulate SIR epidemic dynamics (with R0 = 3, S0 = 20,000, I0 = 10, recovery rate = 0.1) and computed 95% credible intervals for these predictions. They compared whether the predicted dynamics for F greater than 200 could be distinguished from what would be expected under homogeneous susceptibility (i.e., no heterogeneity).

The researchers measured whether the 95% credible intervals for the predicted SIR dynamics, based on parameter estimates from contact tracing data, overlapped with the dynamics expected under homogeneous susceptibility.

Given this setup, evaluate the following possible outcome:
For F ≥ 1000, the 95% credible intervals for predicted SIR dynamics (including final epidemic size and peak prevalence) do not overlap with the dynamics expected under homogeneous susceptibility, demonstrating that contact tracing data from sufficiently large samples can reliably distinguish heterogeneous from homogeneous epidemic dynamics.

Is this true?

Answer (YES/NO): YES